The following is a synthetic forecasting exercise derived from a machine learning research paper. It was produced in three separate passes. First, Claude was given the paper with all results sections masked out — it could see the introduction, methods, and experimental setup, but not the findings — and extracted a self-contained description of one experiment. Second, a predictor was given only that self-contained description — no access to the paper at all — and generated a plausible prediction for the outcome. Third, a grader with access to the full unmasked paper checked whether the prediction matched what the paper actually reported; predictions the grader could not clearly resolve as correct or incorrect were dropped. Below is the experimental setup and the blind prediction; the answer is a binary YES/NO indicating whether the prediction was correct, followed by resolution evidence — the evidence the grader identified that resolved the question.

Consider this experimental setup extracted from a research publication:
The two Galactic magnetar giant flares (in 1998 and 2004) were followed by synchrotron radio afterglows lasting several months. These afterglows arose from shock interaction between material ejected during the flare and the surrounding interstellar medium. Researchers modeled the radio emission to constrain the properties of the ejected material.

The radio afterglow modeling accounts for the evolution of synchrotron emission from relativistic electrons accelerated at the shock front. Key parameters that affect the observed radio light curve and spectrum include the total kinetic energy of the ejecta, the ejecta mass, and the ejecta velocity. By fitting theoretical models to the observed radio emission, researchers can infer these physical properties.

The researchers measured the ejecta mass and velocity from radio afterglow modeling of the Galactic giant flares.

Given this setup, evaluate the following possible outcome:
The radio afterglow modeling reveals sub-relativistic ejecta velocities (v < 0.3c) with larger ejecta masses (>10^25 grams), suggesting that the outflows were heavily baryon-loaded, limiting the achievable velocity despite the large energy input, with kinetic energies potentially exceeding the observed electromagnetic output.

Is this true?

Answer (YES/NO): NO